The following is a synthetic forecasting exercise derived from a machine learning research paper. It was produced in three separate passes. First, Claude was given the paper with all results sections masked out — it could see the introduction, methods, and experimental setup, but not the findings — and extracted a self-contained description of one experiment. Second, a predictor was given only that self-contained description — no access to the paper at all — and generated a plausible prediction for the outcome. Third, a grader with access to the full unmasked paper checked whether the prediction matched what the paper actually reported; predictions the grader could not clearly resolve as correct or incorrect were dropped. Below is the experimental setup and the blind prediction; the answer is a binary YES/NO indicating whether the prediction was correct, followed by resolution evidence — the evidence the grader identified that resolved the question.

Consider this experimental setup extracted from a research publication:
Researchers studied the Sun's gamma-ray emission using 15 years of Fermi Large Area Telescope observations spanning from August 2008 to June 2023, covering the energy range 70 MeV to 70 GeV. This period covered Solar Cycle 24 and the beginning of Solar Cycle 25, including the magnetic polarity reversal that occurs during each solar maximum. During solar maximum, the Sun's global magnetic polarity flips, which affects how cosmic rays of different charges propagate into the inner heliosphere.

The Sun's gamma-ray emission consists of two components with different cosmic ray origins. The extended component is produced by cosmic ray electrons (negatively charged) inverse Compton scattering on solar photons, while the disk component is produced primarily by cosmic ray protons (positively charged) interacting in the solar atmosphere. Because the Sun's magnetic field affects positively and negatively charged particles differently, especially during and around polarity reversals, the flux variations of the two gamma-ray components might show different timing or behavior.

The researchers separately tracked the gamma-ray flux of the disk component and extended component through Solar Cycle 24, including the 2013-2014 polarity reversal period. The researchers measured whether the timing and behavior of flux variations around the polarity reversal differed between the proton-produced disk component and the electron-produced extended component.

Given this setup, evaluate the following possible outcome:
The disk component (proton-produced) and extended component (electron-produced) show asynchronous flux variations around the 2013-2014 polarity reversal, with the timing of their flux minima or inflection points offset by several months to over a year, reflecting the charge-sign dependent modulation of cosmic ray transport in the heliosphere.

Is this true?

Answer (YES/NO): NO